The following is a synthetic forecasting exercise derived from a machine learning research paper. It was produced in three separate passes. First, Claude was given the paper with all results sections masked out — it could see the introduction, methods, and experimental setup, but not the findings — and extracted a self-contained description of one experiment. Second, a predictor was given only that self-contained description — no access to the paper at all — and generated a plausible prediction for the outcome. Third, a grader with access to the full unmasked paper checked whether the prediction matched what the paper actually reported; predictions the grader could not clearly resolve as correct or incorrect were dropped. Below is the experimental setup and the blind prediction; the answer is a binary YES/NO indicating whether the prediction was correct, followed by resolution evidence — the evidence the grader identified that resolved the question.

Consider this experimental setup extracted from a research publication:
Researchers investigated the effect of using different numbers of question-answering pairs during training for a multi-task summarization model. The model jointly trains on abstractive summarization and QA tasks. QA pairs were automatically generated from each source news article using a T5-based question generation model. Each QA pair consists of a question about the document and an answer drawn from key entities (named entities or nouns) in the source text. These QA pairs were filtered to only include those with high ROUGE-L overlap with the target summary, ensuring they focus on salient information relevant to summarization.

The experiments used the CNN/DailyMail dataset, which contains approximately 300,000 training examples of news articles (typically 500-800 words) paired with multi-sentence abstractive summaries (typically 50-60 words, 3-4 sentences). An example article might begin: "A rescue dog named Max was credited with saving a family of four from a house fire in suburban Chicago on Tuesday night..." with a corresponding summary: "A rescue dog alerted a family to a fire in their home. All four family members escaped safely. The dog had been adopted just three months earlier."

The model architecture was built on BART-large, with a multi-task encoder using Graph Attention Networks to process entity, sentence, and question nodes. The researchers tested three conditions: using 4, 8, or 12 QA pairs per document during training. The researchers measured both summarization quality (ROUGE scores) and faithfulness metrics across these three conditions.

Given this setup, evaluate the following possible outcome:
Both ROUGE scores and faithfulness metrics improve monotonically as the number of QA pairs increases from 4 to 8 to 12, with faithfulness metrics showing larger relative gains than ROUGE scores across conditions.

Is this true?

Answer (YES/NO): NO